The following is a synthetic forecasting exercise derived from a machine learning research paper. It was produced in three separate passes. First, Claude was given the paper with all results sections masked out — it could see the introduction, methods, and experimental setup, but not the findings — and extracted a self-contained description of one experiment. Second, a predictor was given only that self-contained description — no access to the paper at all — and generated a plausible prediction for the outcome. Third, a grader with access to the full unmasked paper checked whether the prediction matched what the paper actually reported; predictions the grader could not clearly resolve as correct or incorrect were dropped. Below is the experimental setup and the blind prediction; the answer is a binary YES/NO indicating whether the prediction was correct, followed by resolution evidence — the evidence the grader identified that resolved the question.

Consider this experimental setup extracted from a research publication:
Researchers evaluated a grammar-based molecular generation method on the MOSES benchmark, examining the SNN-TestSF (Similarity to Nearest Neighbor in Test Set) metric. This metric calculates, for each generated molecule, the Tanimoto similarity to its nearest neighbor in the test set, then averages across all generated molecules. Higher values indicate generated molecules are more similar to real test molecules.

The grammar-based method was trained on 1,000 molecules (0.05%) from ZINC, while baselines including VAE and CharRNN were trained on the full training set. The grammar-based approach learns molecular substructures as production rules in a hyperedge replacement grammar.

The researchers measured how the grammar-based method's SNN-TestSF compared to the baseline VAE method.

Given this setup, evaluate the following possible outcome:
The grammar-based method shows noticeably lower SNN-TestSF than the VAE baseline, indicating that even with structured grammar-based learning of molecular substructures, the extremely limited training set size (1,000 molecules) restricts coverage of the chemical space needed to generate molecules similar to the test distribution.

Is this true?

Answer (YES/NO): YES